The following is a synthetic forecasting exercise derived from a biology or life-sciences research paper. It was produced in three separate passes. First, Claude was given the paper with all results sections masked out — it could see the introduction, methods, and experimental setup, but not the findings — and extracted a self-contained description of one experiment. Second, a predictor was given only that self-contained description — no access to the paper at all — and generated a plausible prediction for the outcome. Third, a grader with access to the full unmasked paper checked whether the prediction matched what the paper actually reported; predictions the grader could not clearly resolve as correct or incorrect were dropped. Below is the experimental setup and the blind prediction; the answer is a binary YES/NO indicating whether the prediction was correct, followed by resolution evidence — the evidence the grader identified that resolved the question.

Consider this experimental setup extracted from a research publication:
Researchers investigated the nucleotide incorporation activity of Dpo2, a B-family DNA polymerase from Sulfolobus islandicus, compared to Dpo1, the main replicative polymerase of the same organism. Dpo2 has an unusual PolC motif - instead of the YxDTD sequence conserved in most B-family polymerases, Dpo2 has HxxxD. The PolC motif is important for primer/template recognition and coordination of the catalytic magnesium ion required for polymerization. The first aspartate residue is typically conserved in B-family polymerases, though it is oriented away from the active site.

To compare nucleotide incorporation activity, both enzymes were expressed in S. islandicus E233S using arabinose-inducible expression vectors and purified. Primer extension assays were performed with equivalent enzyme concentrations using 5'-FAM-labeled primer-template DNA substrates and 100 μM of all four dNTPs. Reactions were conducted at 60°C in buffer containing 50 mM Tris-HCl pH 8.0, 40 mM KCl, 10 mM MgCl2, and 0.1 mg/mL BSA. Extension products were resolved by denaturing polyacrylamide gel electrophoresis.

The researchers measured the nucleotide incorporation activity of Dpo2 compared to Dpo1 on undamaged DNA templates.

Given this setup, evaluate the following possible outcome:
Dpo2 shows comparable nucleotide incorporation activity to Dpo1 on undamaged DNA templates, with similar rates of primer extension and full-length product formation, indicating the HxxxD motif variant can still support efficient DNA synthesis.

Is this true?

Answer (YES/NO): NO